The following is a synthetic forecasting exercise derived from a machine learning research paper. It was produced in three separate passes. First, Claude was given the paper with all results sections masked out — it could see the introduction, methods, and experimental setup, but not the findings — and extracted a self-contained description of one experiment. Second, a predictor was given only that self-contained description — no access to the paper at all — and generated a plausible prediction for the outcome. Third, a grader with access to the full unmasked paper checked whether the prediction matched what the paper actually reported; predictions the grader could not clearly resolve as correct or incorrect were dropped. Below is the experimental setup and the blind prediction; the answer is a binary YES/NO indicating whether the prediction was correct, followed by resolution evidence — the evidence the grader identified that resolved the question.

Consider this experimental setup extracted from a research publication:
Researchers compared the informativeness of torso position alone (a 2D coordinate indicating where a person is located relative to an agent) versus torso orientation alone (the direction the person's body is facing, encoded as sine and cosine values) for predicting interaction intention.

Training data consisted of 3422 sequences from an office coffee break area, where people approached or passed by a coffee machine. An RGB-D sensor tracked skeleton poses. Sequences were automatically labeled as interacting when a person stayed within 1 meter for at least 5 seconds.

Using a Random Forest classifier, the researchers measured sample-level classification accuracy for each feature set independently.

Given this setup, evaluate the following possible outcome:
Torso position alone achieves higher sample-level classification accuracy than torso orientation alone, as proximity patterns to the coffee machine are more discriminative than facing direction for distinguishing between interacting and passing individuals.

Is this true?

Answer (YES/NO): YES